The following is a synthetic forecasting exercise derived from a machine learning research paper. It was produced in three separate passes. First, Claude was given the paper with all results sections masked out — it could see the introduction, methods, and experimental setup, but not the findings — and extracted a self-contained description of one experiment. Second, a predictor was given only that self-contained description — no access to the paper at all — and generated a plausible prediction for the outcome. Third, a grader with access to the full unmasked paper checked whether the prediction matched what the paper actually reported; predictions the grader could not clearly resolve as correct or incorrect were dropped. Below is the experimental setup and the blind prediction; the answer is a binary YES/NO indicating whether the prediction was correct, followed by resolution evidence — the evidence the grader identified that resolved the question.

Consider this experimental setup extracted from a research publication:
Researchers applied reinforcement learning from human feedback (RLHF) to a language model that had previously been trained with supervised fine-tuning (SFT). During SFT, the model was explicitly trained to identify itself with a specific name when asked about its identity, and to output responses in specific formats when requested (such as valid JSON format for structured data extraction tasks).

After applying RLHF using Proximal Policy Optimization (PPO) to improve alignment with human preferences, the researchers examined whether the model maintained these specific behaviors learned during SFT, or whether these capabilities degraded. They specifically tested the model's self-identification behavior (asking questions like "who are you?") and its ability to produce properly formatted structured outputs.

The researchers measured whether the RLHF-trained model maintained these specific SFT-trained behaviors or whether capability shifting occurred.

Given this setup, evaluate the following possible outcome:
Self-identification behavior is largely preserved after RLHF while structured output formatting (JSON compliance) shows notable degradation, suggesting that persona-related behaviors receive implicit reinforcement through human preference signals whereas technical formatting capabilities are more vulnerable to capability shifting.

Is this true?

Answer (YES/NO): NO